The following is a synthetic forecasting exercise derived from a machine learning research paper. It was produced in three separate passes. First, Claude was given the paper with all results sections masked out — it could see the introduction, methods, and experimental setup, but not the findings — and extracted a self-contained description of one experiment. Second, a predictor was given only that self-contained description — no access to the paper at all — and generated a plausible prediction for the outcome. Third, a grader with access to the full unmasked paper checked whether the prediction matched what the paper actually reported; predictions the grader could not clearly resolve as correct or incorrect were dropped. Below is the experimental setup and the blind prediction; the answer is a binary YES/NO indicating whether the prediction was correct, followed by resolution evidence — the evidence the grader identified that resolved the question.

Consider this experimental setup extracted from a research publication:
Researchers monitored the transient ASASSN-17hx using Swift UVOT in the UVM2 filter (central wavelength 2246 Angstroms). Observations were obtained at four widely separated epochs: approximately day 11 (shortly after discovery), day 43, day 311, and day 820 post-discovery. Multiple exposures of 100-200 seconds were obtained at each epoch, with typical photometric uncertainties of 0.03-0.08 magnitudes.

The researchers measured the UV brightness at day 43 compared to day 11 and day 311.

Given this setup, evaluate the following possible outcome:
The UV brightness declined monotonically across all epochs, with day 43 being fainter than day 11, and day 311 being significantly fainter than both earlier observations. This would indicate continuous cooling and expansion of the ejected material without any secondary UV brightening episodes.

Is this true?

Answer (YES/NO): NO